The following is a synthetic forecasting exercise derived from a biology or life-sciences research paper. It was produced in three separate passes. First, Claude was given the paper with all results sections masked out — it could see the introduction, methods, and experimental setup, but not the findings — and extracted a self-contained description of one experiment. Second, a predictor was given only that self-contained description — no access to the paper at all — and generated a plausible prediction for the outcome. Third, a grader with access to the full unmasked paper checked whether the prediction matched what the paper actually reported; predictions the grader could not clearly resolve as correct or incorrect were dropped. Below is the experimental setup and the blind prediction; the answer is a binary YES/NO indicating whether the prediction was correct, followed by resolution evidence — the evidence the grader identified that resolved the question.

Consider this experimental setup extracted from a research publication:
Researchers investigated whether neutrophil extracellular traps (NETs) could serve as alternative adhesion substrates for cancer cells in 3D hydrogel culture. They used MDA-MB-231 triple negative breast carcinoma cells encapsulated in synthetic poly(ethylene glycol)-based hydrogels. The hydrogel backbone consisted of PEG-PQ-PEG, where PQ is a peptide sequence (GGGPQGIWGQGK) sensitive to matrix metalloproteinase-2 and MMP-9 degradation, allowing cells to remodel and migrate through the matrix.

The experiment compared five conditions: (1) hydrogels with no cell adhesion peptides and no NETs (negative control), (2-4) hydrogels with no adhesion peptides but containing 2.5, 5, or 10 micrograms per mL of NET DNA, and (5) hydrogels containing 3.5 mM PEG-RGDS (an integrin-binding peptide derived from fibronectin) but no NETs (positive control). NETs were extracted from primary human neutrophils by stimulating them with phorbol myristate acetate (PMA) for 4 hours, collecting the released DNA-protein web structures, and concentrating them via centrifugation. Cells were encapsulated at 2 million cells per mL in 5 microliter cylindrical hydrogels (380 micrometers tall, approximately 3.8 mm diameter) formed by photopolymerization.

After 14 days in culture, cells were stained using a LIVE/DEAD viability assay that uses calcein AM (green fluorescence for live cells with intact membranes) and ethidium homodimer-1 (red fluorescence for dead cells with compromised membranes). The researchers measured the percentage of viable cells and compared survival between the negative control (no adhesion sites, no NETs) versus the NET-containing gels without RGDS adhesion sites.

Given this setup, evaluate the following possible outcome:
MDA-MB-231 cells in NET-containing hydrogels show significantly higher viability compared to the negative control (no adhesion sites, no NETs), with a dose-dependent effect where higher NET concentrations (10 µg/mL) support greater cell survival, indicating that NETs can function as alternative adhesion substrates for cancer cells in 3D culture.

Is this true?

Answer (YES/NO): YES